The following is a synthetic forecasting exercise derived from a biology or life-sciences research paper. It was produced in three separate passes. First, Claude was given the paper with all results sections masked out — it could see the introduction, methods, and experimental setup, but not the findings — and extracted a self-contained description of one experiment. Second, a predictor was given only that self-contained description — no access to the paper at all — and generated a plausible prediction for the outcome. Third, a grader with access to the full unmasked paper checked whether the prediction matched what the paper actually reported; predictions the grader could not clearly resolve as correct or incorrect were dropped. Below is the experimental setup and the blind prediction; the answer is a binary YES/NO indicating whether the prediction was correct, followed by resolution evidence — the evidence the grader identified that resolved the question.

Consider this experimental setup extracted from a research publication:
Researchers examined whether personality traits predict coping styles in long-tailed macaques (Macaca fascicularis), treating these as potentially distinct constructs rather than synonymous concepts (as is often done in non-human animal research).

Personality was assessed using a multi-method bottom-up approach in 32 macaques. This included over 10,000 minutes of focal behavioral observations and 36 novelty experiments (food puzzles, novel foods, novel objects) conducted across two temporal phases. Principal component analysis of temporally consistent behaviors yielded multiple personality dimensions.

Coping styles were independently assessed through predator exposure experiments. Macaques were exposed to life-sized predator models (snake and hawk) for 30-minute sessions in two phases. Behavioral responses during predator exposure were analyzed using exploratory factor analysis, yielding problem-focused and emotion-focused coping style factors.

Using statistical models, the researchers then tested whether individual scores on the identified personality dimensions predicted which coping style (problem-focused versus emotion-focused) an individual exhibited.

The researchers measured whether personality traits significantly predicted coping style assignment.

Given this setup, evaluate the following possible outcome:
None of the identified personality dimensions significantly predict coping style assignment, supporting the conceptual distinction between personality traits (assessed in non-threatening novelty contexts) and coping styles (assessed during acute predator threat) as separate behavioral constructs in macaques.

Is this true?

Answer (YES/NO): NO